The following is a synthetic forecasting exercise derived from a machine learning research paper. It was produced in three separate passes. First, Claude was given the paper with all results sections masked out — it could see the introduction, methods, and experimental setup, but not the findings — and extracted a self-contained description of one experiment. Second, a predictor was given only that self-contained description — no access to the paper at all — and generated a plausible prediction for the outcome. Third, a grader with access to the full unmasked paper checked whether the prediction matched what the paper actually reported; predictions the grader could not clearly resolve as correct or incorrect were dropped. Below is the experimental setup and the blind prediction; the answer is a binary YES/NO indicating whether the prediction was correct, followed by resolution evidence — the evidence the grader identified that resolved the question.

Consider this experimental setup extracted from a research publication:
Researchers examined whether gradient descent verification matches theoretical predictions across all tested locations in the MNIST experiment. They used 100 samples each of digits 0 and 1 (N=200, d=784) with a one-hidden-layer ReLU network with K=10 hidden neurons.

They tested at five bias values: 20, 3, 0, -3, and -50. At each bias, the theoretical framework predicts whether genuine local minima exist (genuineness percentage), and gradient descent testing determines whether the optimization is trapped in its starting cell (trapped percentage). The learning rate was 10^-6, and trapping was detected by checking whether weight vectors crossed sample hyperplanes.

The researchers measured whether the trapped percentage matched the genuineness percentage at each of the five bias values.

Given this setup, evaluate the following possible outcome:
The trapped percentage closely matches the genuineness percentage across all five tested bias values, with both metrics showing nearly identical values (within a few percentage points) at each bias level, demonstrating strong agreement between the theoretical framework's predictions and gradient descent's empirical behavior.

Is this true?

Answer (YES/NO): YES